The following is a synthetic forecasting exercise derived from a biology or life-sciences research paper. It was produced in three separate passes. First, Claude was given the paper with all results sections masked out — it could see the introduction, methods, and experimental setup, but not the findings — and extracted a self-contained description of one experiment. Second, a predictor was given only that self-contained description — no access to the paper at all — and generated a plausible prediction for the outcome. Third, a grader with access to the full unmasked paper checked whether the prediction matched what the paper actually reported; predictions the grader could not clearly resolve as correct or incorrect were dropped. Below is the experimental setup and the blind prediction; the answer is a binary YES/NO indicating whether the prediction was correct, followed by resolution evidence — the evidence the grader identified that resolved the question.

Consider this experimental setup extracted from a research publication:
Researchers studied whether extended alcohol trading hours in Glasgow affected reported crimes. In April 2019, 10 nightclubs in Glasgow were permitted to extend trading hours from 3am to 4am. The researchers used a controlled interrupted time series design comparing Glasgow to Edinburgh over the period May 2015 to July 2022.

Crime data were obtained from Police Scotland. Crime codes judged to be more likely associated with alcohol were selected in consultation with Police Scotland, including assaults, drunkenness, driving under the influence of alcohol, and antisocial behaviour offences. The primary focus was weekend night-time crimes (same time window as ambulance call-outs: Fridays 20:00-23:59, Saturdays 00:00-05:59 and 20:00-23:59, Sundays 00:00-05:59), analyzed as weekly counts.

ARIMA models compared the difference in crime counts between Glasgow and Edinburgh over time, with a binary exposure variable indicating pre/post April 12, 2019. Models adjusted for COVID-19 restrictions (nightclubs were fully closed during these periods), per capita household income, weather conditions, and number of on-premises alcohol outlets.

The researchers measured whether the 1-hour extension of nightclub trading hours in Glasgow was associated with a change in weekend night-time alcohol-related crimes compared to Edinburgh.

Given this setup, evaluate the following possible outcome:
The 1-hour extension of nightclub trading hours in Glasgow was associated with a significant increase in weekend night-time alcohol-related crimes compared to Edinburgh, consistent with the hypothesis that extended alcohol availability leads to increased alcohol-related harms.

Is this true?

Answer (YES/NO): NO